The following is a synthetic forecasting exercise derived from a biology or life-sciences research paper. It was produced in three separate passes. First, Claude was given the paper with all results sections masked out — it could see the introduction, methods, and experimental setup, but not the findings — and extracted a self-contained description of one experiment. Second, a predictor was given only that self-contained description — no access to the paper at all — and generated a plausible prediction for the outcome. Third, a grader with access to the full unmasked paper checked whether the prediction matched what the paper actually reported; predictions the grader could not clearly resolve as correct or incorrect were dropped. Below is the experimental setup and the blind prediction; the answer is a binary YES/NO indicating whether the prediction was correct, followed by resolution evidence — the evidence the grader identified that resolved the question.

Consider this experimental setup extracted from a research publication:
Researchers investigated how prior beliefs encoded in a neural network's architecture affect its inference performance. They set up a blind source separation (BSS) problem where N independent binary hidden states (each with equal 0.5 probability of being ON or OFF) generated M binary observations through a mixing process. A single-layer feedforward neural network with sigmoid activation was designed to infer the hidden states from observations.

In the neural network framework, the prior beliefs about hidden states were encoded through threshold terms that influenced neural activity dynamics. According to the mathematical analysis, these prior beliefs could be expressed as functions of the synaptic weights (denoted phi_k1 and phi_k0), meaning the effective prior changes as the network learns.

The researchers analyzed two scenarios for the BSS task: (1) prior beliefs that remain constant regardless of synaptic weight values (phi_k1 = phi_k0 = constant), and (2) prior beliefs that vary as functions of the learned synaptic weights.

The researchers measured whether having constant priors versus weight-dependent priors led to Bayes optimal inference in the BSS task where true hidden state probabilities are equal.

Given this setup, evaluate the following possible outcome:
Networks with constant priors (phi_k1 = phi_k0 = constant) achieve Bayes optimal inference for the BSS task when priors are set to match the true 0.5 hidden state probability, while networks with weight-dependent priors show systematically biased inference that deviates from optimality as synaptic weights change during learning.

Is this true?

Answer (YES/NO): YES